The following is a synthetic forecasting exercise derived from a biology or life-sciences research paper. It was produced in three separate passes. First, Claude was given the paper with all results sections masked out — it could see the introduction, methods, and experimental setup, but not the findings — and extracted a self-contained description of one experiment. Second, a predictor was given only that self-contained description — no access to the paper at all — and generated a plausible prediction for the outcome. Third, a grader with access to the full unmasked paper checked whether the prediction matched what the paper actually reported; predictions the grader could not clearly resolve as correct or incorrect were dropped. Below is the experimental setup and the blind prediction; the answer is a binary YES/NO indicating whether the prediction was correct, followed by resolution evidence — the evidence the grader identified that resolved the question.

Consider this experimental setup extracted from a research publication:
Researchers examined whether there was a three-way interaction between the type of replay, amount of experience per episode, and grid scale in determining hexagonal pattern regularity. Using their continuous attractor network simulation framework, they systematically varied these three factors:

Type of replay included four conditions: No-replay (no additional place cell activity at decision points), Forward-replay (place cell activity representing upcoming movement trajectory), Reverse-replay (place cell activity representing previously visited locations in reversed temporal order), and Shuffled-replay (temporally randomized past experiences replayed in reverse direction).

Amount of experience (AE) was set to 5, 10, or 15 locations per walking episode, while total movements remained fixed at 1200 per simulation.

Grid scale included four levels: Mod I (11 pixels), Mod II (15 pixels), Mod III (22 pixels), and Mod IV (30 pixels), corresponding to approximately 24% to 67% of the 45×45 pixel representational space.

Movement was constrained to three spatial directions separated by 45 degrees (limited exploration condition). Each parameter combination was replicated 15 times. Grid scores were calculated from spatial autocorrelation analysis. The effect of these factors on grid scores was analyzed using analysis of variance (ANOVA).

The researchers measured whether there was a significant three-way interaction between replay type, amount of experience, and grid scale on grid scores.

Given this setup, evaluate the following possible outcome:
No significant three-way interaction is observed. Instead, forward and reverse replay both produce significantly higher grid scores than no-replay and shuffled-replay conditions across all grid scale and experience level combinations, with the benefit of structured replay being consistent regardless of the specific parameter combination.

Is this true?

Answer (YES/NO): NO